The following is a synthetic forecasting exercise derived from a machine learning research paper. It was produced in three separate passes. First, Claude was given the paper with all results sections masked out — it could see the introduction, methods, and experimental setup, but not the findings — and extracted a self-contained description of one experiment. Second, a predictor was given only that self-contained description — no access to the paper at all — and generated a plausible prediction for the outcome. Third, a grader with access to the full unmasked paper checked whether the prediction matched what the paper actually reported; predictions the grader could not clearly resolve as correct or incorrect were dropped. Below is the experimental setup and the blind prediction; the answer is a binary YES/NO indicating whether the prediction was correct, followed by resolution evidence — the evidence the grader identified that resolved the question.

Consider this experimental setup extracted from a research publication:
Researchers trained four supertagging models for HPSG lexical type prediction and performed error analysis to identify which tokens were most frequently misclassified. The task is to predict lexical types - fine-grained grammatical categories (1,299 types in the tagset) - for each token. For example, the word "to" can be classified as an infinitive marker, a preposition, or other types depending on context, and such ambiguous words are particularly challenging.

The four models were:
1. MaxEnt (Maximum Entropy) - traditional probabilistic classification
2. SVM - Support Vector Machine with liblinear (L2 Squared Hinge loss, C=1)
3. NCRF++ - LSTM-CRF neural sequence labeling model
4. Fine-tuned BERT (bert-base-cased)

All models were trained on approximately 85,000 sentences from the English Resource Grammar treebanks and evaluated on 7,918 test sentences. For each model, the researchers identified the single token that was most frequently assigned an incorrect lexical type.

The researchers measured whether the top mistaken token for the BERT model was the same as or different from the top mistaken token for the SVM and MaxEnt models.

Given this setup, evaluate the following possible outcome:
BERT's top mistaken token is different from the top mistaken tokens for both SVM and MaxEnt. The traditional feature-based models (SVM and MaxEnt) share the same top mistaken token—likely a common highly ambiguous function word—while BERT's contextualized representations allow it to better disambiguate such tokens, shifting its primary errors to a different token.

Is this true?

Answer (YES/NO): NO